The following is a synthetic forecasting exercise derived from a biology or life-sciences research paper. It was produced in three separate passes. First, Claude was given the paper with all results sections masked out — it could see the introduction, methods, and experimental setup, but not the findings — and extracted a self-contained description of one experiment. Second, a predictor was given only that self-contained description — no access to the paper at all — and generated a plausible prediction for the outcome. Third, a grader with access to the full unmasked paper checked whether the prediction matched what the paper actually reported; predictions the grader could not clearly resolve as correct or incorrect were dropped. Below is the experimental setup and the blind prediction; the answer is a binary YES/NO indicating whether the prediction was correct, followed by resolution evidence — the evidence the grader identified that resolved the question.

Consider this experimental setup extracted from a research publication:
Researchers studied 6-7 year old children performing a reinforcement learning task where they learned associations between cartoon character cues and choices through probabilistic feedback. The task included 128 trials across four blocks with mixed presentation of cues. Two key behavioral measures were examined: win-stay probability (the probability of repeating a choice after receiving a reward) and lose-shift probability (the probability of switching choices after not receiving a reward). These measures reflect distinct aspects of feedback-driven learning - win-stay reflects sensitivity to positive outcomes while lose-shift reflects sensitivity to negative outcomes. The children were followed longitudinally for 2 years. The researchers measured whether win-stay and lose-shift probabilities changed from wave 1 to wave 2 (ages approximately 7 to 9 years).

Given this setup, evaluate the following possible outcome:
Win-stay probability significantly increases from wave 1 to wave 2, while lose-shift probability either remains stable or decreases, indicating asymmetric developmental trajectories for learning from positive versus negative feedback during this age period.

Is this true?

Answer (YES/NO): YES